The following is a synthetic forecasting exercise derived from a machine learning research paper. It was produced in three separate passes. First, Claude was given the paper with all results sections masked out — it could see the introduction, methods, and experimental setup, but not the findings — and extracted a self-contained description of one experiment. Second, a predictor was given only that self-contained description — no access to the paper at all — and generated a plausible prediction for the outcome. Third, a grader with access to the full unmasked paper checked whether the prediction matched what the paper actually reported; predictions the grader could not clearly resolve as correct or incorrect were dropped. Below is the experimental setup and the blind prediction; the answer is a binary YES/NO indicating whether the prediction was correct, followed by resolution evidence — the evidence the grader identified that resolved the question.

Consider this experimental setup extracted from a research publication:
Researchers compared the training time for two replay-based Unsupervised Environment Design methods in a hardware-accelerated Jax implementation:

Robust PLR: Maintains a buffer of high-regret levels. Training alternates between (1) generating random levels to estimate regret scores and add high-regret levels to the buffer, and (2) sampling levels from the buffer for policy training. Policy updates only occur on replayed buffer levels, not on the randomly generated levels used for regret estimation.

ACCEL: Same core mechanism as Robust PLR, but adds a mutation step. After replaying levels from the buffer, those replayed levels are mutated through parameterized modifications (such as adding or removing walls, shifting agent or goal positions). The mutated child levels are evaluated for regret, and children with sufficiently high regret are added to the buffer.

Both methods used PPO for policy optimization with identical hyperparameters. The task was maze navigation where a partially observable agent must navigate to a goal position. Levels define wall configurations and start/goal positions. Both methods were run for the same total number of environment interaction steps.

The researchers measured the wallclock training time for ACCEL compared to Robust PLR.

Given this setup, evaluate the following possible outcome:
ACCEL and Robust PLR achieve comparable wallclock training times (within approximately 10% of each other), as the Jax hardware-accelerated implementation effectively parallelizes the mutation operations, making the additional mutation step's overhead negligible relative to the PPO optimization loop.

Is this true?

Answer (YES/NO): YES